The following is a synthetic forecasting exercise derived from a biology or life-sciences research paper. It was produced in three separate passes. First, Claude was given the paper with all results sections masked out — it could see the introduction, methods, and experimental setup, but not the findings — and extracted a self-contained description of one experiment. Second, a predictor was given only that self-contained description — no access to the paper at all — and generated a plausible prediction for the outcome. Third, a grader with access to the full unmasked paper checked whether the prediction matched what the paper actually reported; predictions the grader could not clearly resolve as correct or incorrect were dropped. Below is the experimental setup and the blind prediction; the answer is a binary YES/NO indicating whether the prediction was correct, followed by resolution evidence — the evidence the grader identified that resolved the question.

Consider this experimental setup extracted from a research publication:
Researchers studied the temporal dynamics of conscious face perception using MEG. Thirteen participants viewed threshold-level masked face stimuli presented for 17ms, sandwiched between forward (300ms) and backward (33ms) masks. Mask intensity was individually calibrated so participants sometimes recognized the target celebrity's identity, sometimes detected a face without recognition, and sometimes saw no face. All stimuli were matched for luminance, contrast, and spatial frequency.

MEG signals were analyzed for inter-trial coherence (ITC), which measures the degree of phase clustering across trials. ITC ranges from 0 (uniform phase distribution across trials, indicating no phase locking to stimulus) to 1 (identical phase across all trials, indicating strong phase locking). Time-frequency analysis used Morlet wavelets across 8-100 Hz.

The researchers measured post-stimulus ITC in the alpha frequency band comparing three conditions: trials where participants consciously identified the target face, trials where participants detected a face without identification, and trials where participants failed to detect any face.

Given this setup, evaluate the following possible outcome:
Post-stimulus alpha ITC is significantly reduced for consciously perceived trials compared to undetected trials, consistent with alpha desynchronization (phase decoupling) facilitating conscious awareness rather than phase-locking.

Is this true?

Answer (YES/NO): NO